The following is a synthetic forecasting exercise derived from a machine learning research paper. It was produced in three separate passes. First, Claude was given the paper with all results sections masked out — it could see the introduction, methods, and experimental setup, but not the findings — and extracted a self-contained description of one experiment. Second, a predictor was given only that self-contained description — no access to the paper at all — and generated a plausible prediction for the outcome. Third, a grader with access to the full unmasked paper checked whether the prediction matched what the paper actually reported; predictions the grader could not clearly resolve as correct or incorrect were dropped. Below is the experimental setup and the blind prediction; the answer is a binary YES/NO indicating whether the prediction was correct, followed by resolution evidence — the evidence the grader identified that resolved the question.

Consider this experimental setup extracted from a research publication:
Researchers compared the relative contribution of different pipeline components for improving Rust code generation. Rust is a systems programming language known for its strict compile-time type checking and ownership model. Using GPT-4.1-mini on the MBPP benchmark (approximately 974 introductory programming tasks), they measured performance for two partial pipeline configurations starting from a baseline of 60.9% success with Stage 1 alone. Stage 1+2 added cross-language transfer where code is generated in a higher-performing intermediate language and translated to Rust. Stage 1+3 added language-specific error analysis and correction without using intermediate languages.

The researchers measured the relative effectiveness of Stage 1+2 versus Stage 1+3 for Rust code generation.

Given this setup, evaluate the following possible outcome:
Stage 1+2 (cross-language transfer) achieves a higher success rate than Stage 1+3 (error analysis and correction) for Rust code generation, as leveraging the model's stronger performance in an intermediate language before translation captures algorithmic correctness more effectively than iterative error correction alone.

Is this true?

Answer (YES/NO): NO